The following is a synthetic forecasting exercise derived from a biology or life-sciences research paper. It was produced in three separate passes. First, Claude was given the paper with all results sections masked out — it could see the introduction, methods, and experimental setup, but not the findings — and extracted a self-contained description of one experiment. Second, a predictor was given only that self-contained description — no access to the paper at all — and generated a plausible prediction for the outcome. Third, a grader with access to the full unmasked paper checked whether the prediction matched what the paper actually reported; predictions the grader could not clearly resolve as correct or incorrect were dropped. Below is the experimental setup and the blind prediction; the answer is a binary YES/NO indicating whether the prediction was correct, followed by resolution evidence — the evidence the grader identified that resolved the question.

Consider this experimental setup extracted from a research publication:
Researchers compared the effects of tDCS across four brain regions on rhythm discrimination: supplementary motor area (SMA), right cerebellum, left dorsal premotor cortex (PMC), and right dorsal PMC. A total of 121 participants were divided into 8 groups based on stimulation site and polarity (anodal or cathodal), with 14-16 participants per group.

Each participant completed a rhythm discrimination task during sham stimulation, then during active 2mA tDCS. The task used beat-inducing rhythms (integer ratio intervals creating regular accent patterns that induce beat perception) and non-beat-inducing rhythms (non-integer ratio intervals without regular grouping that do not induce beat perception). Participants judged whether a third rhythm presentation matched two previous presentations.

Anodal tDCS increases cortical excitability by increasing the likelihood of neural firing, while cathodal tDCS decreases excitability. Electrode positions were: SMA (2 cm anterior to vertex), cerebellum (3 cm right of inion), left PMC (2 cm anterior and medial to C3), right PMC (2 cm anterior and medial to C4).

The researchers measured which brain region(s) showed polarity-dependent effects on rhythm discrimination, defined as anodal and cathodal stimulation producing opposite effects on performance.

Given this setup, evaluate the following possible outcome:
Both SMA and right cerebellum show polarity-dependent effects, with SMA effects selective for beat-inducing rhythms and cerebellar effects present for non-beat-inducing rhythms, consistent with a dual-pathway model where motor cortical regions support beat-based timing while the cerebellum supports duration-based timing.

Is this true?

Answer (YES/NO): NO